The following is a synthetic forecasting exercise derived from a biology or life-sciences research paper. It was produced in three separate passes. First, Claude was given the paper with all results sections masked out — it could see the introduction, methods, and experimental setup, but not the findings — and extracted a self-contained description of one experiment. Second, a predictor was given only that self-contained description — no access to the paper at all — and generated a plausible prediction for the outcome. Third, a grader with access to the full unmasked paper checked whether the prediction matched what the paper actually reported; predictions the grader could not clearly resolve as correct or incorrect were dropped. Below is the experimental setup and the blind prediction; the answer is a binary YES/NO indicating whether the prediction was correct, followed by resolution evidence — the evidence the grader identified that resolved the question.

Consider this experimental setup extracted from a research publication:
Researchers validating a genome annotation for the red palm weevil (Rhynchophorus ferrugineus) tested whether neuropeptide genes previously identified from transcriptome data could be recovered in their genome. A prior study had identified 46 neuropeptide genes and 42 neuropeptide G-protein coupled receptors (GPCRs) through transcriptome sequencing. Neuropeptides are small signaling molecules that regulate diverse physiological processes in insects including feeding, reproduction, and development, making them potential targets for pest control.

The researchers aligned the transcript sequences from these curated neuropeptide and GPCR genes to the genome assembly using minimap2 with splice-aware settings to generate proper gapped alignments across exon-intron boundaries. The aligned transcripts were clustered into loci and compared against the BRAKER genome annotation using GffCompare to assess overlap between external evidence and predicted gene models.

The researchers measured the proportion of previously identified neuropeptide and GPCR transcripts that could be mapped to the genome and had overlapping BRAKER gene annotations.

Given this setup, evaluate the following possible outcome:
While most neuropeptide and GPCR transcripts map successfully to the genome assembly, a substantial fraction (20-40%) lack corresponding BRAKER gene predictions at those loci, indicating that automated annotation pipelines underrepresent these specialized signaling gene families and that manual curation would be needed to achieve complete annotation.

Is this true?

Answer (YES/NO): NO